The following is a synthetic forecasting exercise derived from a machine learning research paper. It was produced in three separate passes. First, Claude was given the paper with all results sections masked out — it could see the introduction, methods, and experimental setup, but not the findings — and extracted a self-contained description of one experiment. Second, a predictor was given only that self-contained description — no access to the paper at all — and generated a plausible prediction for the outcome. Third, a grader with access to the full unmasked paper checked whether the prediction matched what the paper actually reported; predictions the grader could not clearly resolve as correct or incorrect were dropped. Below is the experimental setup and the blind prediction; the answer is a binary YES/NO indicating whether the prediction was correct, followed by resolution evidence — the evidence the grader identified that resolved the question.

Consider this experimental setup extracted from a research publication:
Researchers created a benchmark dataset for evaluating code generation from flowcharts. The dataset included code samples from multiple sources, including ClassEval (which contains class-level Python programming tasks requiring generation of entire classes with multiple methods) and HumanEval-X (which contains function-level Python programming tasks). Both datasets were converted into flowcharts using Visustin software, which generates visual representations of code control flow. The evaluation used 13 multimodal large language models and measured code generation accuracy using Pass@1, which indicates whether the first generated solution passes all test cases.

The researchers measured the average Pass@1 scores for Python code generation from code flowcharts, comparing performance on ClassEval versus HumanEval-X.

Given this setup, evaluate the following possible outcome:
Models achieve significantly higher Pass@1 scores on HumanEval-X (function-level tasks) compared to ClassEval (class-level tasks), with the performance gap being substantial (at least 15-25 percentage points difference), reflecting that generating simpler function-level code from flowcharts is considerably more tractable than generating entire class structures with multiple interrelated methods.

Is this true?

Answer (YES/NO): YES